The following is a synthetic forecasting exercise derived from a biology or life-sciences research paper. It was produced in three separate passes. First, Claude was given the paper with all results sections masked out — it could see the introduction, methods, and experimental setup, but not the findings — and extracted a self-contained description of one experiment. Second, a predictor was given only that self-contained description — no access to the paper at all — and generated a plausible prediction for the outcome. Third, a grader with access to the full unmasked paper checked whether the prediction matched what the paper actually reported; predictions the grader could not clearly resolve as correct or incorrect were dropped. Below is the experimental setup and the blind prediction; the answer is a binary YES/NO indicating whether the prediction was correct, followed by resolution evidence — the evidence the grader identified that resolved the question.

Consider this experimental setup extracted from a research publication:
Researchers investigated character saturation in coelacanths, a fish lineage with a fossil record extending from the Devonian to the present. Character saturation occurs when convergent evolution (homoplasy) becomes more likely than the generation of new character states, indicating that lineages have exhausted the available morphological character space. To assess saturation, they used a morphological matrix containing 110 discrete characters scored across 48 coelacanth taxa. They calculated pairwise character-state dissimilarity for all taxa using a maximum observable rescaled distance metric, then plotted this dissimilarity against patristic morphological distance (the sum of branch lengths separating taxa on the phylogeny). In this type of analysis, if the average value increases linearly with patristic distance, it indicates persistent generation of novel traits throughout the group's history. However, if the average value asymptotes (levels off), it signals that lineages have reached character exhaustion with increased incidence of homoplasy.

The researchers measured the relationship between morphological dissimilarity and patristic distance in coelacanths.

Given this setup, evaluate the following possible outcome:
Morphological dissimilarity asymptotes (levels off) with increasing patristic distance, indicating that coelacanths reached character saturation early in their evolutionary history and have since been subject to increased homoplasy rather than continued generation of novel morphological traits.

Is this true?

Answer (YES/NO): NO